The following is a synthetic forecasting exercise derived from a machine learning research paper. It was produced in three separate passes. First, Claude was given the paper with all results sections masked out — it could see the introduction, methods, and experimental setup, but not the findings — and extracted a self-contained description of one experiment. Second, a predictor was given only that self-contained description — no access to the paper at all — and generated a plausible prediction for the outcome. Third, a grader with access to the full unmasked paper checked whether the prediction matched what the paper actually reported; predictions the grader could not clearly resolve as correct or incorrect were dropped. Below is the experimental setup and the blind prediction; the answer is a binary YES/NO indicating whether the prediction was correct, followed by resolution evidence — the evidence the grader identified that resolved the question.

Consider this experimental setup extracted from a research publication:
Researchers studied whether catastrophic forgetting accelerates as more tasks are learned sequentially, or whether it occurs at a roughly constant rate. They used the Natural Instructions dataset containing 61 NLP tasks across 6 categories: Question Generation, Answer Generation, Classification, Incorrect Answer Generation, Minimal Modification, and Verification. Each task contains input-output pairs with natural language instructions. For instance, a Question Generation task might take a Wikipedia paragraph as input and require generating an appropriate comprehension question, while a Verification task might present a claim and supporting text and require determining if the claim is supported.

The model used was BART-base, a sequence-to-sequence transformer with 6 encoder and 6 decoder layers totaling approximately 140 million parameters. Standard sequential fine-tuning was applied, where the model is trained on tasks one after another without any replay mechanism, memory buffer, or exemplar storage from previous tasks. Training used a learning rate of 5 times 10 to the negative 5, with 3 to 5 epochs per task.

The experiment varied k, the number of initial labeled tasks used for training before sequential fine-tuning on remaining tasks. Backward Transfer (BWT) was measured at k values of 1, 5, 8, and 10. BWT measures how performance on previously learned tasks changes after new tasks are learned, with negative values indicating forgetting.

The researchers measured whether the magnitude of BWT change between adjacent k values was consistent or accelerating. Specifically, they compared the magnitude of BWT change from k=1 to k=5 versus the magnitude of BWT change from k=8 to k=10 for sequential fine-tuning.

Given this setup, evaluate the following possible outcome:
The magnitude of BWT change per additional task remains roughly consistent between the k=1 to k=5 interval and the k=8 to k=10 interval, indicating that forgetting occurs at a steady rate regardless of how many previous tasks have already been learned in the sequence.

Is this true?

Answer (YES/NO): NO